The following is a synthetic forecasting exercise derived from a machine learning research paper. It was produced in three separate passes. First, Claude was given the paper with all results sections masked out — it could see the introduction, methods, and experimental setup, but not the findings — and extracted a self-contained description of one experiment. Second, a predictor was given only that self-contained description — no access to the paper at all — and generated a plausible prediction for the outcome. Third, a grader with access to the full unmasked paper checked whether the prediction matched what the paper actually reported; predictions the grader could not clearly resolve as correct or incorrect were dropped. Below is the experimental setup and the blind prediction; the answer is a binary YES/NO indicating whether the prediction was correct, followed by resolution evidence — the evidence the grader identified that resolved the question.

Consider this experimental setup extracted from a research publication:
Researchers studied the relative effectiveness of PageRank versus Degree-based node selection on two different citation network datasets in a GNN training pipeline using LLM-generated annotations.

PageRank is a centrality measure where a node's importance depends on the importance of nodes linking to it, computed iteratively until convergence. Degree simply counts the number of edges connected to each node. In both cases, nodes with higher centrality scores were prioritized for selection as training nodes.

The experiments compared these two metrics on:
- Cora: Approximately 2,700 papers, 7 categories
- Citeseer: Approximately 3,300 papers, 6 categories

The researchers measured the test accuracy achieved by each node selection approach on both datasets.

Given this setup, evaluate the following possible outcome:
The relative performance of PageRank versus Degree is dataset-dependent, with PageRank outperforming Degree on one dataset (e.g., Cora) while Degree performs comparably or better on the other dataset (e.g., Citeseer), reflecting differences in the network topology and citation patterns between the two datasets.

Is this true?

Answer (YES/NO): NO